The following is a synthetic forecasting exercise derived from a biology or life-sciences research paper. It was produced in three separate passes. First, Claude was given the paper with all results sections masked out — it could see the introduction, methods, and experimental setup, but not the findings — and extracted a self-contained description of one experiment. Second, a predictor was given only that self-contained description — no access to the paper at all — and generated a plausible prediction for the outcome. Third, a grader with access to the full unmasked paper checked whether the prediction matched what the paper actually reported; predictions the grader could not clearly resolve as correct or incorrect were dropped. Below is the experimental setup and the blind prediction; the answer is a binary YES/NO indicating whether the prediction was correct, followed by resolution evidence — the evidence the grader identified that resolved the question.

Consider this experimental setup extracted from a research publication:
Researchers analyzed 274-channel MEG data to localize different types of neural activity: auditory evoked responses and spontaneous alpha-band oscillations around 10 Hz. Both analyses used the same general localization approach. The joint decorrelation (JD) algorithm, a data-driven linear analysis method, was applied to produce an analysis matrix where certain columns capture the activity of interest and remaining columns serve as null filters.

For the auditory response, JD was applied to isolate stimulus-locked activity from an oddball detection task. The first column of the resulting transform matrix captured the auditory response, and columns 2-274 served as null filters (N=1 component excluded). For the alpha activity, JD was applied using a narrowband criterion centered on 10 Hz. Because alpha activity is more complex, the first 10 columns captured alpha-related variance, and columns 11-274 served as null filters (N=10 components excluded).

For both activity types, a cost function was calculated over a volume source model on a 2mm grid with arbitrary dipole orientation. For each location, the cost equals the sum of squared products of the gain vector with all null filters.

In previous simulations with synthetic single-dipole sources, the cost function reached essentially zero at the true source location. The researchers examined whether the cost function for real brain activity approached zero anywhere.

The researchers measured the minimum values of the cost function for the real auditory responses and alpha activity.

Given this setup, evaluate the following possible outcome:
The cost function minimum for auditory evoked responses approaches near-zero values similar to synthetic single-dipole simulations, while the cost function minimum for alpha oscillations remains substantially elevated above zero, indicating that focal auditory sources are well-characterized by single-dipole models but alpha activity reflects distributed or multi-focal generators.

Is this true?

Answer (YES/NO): NO